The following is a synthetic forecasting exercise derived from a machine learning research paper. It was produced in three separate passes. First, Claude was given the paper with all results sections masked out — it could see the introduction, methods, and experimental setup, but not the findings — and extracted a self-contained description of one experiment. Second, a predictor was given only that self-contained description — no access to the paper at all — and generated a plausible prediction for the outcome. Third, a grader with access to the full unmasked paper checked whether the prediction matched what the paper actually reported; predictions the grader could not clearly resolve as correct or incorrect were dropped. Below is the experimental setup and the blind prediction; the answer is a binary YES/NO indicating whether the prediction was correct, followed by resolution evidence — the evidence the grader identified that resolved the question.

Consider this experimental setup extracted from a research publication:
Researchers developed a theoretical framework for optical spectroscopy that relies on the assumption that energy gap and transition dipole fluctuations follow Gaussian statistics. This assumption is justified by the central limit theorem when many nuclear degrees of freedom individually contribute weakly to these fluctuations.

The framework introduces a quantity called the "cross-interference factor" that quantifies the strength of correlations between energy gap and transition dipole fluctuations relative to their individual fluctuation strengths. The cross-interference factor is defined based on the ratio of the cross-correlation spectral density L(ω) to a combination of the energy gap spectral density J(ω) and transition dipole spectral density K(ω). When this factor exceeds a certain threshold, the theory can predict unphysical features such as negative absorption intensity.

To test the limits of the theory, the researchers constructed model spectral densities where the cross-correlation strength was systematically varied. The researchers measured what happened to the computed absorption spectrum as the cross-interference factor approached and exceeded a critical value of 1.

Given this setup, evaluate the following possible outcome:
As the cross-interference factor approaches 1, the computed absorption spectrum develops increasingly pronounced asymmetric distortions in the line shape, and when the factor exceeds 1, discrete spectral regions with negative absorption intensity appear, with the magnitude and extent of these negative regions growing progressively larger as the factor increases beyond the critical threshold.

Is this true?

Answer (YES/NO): NO